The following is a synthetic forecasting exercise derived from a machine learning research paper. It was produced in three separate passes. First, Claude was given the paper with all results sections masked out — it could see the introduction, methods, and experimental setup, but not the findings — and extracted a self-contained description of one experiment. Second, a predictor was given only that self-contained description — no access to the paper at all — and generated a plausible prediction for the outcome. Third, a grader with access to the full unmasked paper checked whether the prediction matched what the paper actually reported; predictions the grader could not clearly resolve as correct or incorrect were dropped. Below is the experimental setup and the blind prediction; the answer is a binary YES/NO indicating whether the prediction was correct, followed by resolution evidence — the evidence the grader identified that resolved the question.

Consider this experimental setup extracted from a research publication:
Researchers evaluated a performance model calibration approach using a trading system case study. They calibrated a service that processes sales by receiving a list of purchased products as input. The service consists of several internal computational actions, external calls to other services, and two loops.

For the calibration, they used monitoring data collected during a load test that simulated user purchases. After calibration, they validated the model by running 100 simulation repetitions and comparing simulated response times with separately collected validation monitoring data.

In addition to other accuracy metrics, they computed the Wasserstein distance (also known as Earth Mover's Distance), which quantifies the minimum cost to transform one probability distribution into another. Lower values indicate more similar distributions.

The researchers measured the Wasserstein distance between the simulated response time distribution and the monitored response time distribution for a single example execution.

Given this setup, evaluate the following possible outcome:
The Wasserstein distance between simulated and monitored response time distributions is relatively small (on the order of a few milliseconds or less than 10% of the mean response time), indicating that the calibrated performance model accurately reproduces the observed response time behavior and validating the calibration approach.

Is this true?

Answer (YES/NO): YES